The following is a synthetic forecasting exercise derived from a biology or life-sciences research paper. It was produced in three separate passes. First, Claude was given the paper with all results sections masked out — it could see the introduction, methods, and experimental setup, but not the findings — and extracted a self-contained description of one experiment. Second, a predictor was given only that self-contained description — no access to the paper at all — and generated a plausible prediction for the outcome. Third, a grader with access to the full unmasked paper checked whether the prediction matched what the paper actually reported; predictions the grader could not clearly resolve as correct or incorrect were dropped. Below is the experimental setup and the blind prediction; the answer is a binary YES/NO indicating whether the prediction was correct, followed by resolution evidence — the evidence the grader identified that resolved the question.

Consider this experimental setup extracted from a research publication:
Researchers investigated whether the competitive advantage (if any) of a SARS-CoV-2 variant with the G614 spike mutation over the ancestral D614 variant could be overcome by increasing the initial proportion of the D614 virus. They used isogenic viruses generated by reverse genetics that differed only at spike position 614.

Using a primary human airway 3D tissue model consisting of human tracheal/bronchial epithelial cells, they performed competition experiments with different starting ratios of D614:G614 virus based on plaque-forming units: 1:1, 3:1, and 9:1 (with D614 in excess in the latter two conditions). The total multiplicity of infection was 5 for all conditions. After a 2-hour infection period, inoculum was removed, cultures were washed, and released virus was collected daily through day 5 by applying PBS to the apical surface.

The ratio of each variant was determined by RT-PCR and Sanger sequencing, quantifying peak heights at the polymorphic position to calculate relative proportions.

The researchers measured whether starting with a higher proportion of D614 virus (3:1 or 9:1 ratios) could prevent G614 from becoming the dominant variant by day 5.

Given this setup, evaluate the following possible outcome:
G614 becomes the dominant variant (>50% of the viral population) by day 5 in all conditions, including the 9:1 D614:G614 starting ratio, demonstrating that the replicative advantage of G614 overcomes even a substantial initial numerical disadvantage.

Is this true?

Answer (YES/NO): YES